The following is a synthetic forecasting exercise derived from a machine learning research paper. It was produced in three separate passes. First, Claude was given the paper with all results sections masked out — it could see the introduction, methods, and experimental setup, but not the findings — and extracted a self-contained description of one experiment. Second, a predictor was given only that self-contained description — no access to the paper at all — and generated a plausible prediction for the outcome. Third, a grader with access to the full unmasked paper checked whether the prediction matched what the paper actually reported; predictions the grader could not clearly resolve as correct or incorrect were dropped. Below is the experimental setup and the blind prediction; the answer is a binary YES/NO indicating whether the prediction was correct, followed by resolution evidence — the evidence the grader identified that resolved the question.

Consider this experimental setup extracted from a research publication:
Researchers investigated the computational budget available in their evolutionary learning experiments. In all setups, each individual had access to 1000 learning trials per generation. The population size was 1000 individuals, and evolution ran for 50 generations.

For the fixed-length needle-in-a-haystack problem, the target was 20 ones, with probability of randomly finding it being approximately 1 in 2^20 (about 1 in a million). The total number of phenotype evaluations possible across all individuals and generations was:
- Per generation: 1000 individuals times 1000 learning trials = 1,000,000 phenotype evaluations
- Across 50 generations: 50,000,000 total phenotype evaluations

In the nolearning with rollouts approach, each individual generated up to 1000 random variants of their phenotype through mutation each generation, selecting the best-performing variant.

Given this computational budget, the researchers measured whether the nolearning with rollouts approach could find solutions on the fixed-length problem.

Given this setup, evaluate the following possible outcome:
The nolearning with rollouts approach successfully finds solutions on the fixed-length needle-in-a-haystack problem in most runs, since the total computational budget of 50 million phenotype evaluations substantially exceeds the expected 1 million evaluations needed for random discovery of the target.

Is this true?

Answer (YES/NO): NO